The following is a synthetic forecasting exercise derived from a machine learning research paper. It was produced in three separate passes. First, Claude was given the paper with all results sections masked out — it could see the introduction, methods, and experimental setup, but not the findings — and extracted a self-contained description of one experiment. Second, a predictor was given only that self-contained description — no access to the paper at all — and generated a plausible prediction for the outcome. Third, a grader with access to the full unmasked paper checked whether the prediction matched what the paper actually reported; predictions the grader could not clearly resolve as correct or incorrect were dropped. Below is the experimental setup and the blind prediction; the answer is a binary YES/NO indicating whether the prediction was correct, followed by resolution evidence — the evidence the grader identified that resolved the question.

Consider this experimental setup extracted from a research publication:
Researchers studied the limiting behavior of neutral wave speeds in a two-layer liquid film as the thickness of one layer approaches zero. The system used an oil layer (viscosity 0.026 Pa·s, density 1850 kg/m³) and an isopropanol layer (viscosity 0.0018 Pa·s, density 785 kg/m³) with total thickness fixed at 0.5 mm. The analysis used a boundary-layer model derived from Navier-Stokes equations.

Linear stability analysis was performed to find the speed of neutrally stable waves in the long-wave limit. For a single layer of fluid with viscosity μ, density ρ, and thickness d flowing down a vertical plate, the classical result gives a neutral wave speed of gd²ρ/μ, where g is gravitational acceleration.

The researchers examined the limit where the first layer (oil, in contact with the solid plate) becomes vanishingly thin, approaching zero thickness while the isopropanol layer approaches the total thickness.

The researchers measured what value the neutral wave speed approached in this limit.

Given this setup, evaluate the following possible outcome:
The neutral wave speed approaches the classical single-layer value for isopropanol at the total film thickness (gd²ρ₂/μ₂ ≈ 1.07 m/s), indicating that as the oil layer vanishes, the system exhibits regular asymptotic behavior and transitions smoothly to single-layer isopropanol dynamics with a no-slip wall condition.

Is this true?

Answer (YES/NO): YES